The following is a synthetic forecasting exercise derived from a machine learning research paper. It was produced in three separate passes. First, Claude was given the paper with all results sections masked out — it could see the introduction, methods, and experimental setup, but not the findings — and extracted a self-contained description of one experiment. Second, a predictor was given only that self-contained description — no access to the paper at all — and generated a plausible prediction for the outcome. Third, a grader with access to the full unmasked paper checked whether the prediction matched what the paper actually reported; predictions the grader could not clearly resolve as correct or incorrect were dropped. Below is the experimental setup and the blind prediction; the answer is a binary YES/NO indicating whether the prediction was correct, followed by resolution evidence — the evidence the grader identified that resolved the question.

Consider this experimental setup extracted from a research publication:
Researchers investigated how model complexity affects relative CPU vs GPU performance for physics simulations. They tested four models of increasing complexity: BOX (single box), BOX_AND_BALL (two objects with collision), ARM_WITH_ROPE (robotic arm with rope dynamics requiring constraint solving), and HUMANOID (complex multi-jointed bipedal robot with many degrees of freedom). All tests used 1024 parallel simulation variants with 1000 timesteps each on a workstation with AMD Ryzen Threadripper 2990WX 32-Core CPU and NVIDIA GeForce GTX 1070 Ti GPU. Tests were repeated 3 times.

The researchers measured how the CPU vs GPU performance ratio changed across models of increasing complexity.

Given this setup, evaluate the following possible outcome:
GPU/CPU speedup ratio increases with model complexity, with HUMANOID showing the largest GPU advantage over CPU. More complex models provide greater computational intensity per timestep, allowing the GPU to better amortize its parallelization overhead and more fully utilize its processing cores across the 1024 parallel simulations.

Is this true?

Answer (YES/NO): NO